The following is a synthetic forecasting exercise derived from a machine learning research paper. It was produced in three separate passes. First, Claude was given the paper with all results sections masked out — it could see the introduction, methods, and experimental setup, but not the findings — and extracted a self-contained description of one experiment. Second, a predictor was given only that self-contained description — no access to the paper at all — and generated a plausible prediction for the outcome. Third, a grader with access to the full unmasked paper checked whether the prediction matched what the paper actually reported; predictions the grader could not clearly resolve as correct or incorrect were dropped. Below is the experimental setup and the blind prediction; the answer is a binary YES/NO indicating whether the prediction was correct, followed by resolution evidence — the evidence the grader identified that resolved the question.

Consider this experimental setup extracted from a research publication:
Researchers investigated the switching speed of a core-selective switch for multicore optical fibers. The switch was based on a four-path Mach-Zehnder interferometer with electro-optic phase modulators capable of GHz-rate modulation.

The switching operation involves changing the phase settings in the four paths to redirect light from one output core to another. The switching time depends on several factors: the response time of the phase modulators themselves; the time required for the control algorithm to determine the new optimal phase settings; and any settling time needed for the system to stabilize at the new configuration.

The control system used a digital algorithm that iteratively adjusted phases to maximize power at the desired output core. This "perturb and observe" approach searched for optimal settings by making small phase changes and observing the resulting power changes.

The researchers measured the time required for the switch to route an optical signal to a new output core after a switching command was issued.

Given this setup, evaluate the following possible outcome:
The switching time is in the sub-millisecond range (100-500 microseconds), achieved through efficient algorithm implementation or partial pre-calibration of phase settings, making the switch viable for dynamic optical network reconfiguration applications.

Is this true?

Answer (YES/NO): NO